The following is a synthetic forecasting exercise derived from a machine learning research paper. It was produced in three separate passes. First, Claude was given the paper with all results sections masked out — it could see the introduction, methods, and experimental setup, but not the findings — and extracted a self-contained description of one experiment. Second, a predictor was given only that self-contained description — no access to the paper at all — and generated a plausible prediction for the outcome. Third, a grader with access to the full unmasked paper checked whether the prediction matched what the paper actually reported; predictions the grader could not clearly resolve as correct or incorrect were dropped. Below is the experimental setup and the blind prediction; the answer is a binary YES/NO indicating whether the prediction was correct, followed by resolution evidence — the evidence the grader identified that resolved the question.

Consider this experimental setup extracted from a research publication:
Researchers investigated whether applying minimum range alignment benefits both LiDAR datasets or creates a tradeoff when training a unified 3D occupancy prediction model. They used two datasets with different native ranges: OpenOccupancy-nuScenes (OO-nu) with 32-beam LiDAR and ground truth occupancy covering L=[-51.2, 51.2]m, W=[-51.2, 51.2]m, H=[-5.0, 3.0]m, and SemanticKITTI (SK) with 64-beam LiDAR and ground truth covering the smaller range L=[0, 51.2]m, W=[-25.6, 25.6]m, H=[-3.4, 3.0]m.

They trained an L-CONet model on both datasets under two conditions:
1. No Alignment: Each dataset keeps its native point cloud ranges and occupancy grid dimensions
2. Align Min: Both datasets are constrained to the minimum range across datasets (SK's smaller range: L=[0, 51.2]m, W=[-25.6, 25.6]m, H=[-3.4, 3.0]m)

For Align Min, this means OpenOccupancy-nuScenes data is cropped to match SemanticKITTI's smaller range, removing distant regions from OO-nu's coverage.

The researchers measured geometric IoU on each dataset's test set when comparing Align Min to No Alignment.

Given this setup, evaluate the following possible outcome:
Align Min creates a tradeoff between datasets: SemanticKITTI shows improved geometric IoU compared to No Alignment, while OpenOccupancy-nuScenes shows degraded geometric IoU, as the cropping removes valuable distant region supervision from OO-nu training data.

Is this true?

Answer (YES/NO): NO